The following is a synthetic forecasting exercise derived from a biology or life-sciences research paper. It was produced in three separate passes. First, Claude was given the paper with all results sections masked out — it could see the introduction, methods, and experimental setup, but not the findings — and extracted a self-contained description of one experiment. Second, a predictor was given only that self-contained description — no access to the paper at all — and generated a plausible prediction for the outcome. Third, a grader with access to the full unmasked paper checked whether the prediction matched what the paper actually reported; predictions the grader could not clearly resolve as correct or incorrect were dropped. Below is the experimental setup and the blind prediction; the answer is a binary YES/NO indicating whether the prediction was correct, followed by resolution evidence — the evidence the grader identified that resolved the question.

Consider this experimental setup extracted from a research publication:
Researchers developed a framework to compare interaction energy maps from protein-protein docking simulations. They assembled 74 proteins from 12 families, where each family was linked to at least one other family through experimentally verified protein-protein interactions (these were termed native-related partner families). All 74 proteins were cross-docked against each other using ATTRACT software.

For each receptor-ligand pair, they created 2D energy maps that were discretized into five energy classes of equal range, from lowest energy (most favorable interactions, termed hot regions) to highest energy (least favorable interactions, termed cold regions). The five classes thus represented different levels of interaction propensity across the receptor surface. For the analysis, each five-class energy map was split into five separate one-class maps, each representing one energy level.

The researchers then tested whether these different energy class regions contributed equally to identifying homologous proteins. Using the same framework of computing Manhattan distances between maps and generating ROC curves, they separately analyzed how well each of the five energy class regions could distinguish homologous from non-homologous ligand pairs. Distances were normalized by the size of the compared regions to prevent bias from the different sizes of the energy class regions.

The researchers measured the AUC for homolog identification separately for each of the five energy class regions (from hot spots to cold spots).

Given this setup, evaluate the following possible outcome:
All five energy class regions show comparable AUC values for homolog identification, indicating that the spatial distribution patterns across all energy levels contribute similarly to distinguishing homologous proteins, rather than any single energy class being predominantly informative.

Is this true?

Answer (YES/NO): NO